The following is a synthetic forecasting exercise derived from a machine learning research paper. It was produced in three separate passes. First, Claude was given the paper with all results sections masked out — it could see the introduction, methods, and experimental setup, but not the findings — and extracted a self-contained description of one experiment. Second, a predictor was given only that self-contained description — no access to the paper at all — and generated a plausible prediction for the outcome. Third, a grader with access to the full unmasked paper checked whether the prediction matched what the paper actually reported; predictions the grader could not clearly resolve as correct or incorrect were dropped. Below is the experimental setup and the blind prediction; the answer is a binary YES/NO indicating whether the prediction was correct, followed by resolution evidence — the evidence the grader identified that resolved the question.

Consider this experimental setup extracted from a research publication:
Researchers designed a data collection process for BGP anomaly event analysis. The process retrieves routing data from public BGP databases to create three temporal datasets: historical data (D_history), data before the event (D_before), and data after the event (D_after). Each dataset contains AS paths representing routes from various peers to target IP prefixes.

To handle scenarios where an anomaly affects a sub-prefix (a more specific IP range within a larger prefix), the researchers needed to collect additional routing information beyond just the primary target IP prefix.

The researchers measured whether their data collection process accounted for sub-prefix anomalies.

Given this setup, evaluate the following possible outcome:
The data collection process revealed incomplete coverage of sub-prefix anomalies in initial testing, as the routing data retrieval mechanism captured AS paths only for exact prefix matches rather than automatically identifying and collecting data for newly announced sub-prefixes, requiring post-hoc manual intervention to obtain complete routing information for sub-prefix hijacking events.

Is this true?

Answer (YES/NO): NO